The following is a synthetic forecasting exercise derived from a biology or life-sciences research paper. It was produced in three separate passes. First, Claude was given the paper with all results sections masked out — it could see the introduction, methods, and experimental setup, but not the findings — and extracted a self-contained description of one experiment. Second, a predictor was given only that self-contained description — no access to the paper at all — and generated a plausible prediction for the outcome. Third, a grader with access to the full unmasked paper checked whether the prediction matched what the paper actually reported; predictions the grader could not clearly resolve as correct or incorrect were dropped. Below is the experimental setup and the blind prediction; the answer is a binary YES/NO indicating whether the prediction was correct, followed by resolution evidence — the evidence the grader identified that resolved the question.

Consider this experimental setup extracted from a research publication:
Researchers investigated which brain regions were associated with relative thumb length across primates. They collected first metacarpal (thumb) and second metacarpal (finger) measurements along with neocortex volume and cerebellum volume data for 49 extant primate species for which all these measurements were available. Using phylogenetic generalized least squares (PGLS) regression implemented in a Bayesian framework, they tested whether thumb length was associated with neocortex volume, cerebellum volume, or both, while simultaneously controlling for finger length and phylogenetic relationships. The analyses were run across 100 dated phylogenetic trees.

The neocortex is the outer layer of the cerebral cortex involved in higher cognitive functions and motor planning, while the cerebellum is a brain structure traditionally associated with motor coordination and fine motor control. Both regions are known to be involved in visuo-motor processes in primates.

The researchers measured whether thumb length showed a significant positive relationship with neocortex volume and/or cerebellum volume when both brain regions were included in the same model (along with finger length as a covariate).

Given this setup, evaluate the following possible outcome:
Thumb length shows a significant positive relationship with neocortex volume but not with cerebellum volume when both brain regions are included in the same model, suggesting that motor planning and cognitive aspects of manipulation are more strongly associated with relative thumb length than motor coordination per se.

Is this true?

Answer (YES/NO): YES